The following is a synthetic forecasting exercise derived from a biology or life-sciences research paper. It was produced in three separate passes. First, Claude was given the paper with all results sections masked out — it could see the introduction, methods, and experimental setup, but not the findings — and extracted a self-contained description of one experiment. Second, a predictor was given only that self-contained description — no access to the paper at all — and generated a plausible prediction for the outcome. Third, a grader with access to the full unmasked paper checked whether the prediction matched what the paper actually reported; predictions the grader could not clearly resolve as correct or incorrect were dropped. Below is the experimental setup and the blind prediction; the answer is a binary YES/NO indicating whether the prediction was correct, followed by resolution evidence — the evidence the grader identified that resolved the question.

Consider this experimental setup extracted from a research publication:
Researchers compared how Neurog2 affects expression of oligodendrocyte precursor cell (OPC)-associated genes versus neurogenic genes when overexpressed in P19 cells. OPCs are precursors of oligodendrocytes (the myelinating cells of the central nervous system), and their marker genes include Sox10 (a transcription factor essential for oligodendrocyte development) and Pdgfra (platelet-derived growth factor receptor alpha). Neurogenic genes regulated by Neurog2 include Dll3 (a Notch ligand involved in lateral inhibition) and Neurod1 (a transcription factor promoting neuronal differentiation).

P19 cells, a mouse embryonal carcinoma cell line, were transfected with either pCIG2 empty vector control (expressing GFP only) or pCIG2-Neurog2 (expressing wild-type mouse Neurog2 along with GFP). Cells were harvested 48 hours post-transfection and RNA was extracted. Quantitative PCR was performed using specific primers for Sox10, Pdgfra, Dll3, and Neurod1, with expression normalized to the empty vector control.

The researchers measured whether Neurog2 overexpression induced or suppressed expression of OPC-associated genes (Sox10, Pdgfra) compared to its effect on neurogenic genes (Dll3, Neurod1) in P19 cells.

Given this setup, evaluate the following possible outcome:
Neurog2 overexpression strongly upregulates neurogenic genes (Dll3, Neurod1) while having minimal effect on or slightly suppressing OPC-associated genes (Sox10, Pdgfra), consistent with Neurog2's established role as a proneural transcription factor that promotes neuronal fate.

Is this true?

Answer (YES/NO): YES